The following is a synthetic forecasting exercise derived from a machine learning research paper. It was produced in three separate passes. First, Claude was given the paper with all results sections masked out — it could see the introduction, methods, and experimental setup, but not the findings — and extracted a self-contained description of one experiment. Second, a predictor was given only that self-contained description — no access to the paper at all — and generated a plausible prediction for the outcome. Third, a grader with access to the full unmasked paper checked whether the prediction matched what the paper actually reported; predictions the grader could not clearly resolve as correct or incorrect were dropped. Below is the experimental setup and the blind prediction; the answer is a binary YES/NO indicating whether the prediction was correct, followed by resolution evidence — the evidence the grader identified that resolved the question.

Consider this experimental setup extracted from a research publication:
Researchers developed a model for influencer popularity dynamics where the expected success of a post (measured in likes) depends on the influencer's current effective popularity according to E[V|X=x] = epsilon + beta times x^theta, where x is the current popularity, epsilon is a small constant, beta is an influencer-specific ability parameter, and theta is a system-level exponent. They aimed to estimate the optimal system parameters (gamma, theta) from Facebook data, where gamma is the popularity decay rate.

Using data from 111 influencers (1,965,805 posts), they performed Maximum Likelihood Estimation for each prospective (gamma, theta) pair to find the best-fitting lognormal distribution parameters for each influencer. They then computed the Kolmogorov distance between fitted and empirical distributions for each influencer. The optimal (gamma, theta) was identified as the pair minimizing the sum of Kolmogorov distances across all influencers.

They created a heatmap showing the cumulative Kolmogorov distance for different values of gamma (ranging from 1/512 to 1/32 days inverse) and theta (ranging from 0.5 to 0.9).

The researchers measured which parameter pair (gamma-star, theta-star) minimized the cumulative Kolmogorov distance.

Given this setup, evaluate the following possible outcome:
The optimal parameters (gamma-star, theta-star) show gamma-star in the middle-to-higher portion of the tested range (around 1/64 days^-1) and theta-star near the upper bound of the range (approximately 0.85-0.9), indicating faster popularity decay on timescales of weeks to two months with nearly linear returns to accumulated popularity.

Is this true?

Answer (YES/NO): NO